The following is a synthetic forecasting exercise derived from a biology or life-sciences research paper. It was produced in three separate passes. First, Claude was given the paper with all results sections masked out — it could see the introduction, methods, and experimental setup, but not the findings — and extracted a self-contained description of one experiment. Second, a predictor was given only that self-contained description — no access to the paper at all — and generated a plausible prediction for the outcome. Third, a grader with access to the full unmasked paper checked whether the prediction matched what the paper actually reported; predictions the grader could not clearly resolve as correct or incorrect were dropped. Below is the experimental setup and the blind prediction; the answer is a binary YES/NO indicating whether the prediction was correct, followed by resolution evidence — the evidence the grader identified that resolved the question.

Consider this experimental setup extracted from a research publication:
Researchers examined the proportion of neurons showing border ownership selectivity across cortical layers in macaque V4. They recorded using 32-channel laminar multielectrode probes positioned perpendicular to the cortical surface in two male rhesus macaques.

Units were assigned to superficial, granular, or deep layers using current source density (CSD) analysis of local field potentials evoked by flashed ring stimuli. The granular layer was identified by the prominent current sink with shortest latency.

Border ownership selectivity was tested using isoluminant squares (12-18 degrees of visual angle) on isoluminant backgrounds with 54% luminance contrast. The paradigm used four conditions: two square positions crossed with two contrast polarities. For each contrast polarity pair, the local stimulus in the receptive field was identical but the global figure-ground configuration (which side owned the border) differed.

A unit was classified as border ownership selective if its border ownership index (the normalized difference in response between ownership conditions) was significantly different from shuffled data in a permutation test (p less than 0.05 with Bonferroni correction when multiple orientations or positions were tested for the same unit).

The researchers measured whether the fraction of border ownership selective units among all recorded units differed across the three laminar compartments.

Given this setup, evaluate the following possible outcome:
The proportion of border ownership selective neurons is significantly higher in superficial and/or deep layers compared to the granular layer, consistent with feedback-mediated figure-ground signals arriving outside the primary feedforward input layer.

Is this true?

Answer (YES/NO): NO